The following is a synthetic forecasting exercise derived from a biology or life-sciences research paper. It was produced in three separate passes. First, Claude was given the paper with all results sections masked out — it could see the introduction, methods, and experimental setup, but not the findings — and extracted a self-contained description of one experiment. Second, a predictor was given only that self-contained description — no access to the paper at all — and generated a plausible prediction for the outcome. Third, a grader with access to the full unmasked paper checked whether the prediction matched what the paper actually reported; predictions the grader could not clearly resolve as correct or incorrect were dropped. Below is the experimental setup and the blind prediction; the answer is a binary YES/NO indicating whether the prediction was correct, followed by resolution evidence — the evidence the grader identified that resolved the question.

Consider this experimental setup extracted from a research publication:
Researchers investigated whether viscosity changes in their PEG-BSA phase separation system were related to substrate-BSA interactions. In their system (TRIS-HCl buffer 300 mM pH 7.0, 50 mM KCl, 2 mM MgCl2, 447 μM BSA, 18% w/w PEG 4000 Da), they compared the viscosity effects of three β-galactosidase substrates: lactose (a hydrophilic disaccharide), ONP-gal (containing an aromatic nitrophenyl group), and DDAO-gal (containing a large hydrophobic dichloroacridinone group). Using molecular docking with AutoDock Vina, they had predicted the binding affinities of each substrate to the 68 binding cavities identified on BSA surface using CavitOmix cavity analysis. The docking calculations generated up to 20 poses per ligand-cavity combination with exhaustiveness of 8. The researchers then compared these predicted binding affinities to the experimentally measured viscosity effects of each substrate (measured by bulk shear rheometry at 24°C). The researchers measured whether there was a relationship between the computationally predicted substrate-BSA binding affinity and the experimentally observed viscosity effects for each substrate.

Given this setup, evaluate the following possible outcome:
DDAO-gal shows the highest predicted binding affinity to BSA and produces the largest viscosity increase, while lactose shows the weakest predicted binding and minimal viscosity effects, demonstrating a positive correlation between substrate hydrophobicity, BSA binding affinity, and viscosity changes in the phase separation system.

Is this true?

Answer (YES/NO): NO